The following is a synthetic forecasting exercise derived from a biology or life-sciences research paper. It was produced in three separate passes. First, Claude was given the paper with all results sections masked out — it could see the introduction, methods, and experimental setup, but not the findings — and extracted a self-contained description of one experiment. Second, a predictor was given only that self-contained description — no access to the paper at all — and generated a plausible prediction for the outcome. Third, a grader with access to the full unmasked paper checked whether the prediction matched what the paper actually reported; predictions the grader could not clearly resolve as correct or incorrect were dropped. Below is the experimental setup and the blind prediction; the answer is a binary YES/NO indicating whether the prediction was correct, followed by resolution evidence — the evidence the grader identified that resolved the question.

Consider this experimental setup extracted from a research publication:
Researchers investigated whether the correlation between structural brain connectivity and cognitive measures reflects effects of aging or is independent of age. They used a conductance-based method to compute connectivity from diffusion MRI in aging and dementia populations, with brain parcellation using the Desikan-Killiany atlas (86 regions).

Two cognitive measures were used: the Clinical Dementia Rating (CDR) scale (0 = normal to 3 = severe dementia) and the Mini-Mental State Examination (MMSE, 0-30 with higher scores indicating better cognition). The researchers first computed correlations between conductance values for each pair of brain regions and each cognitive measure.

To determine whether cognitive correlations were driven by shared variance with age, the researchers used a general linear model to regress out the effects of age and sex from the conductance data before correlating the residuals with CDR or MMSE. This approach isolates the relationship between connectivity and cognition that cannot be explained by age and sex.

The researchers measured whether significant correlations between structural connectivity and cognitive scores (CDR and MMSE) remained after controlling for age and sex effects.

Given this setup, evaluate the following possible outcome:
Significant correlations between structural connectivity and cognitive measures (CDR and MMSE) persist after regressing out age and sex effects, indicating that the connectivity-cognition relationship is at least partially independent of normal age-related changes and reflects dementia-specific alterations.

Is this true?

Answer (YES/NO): YES